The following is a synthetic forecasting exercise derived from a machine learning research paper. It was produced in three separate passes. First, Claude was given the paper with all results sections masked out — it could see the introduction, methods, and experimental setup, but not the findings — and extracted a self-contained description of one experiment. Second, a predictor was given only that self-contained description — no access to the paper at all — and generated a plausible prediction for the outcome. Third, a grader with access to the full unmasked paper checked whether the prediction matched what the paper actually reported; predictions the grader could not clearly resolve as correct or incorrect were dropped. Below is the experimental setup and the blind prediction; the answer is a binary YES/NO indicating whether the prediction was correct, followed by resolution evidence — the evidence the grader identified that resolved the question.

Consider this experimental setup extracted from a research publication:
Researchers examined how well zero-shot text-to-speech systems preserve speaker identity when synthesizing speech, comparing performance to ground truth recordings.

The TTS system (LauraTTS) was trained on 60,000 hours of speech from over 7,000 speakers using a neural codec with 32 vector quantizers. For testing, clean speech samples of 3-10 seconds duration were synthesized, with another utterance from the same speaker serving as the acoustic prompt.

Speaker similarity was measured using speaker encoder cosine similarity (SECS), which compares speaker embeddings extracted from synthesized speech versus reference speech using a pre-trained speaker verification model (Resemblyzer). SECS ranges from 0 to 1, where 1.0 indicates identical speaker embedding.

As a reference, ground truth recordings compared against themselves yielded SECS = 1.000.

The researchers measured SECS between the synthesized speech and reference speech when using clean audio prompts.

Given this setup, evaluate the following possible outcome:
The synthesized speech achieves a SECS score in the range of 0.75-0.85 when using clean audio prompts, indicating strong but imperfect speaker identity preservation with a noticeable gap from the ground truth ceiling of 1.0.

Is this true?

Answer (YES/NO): YES